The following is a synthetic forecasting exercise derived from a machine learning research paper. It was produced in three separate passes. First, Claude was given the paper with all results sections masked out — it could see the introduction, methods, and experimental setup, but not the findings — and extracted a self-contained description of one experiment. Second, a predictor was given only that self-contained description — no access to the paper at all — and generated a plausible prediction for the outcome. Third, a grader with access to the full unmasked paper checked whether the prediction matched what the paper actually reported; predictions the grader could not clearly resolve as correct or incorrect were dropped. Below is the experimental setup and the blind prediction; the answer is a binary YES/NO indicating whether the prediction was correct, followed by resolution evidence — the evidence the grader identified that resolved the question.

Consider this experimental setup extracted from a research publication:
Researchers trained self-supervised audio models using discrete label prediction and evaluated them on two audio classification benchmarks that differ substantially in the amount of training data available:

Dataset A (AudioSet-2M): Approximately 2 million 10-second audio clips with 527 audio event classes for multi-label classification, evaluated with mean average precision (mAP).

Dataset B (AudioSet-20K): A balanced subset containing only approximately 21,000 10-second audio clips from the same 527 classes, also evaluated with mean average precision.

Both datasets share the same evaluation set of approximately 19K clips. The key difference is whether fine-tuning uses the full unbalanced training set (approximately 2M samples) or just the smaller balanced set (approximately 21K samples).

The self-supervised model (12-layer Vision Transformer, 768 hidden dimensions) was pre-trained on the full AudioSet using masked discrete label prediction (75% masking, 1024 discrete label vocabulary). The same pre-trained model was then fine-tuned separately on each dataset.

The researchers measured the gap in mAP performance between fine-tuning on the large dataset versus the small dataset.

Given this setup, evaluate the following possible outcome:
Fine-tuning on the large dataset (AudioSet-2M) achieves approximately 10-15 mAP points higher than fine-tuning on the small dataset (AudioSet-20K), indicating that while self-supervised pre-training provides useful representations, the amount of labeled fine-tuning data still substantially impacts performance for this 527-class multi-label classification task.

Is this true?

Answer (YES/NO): YES